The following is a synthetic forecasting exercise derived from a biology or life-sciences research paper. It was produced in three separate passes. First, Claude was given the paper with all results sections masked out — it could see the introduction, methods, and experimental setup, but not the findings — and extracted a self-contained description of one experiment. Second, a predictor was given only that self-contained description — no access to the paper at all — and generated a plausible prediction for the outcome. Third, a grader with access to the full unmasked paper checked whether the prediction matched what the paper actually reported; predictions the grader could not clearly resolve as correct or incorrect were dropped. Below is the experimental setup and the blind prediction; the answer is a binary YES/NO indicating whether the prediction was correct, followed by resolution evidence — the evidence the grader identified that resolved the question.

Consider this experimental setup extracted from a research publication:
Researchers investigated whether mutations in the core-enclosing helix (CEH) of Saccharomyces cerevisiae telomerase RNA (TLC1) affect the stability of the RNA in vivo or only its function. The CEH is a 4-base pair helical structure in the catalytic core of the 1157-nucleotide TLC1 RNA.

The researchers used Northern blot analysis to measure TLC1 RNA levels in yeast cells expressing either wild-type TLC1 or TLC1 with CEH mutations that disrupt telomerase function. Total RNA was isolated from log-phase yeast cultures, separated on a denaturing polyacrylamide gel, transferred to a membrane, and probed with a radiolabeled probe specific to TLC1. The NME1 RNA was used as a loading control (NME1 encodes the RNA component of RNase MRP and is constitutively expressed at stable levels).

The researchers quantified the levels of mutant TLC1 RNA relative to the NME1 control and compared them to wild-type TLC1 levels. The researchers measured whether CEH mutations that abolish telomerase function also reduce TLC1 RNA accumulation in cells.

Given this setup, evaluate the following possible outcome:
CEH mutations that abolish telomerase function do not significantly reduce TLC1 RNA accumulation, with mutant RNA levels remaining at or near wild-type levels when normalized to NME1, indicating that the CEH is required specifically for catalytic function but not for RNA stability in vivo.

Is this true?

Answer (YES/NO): YES